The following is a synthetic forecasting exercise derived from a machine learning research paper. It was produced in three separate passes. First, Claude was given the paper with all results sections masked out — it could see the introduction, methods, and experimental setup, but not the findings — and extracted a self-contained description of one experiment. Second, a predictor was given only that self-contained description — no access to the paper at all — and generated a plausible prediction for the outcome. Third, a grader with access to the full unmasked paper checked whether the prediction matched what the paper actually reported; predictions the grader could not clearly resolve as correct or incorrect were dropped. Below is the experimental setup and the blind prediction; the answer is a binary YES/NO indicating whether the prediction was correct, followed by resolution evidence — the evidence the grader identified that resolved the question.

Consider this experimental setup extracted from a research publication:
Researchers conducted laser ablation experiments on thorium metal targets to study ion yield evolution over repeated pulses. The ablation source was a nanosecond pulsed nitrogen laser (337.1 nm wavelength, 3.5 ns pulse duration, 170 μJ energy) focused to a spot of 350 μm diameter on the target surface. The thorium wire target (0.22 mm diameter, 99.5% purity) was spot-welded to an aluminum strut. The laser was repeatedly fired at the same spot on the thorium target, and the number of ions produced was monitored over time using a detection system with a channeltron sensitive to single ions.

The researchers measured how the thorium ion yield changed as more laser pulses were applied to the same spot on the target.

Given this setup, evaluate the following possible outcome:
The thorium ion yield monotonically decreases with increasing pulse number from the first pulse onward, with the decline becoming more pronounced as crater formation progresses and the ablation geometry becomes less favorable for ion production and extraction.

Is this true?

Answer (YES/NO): NO